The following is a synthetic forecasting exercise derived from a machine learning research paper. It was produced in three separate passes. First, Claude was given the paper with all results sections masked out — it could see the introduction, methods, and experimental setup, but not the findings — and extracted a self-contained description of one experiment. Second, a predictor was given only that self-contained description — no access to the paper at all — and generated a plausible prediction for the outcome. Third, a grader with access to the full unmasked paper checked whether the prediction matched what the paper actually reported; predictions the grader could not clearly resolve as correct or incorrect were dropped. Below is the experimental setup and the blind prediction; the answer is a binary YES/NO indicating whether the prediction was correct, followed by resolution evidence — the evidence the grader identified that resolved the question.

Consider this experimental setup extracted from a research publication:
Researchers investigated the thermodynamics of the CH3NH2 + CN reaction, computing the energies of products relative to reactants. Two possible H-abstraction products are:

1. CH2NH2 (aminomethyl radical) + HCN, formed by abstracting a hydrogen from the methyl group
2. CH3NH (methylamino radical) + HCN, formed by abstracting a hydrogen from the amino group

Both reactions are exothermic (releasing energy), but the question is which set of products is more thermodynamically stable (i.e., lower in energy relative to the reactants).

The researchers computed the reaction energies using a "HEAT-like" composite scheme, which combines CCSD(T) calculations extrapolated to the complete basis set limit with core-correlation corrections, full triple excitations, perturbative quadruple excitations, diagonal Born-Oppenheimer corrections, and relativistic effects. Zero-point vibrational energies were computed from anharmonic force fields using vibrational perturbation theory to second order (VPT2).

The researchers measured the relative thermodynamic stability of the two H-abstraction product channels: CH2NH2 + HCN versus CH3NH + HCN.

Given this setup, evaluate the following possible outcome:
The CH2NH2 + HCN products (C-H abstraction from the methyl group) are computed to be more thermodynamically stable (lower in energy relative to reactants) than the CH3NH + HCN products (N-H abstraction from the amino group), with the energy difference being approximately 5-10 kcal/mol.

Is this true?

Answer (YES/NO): YES